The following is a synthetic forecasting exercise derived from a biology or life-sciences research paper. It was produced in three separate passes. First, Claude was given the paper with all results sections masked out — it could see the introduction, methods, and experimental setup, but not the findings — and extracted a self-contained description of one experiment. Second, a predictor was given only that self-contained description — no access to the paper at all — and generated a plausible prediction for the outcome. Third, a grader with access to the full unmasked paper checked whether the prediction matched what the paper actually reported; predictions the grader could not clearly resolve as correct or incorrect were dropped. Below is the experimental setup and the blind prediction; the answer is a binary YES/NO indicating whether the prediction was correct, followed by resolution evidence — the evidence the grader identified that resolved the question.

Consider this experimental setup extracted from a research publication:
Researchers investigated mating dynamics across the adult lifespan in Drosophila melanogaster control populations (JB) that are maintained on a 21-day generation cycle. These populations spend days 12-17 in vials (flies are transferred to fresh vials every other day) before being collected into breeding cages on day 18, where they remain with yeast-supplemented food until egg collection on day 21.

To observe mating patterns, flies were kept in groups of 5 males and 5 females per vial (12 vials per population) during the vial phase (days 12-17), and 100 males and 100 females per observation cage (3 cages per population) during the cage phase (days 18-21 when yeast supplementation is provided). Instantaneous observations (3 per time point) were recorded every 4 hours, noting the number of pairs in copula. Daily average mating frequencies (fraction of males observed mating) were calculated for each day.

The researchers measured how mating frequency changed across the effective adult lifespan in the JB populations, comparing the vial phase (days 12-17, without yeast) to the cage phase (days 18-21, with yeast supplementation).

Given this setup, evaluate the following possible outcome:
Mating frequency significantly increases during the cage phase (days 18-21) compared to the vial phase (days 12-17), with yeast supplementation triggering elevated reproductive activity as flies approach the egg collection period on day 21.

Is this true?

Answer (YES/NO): NO